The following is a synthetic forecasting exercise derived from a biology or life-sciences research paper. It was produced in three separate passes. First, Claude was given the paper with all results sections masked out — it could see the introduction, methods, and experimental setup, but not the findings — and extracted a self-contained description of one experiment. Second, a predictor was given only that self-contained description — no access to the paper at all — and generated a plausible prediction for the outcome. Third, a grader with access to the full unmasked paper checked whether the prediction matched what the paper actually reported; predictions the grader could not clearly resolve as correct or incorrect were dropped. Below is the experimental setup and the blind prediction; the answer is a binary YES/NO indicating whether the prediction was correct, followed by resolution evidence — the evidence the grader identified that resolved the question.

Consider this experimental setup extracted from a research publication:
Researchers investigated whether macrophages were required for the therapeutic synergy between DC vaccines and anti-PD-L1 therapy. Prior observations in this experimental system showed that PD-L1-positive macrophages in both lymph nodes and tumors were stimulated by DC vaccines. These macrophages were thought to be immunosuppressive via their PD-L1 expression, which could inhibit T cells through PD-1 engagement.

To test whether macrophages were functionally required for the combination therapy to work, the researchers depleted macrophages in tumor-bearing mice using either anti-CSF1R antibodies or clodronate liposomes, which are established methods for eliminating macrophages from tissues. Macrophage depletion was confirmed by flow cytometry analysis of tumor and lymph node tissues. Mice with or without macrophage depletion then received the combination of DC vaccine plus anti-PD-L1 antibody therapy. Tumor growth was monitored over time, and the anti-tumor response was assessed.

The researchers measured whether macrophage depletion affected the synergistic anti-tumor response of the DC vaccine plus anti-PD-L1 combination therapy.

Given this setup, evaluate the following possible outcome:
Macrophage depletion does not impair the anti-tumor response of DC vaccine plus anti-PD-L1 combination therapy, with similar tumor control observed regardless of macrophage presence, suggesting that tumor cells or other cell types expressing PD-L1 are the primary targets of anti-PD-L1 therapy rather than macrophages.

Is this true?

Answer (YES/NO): NO